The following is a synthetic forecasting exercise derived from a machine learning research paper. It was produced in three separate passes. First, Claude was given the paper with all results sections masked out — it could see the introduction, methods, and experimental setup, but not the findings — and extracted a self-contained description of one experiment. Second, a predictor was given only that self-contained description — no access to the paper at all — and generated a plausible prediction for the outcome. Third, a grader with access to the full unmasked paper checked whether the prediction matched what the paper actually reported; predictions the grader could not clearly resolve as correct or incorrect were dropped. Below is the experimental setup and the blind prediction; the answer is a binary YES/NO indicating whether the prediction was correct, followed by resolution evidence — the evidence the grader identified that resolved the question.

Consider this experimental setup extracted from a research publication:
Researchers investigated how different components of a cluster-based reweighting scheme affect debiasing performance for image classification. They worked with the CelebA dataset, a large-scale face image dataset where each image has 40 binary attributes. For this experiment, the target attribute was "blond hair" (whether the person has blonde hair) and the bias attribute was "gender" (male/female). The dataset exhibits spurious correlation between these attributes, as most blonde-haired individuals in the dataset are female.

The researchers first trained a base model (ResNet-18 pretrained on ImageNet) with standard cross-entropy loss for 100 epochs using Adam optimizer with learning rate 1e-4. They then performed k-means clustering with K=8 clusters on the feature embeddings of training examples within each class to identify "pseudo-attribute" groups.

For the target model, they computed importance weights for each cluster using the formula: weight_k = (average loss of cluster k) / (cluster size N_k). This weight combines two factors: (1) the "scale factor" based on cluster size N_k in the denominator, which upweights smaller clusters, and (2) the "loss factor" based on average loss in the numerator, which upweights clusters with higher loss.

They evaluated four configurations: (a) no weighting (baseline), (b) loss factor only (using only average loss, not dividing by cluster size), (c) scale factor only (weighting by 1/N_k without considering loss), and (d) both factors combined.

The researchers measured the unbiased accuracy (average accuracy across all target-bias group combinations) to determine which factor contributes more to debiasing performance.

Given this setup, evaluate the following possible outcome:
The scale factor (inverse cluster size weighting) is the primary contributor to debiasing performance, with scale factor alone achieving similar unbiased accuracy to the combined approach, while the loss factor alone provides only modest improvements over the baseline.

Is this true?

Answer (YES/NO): YES